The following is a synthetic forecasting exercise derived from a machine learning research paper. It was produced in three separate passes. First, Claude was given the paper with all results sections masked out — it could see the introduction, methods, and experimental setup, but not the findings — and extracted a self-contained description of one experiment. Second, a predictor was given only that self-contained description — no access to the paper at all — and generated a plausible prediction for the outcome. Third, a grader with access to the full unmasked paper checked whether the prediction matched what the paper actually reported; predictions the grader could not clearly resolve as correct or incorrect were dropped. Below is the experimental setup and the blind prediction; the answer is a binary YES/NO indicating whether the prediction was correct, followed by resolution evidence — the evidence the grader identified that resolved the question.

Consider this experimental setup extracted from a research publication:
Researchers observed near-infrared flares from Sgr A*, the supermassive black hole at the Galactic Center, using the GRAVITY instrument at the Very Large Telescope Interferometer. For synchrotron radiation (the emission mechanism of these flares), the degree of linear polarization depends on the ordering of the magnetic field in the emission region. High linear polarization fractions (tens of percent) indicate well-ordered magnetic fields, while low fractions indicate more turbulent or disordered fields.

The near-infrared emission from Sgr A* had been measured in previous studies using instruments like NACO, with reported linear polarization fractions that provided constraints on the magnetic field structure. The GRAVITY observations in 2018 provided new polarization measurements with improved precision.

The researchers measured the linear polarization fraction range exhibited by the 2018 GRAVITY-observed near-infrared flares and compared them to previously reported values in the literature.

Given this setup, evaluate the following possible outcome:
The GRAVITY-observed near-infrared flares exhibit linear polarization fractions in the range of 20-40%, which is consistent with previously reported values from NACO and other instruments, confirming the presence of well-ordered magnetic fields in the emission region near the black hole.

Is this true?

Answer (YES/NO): NO